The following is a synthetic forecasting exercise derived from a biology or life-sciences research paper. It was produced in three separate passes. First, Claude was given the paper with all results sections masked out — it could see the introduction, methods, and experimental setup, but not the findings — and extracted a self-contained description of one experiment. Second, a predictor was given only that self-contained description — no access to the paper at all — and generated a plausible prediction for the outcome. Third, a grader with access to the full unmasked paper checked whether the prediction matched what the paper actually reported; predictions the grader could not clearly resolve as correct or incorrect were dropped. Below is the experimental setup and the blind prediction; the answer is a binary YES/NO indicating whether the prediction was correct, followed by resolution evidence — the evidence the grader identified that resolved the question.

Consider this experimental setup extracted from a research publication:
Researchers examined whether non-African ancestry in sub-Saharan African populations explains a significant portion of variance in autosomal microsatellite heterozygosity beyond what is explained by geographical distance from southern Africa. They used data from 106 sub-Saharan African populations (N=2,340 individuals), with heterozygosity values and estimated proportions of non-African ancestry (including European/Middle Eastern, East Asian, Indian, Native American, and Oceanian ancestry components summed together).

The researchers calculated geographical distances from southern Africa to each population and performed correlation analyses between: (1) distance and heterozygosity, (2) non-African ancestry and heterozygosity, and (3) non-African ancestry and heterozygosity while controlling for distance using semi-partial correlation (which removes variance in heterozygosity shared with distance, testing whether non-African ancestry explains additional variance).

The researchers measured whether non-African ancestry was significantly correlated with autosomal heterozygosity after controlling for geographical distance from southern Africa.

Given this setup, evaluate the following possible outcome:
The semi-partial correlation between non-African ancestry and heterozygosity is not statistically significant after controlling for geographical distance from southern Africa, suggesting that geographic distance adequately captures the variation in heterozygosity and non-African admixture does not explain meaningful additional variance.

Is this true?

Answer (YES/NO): YES